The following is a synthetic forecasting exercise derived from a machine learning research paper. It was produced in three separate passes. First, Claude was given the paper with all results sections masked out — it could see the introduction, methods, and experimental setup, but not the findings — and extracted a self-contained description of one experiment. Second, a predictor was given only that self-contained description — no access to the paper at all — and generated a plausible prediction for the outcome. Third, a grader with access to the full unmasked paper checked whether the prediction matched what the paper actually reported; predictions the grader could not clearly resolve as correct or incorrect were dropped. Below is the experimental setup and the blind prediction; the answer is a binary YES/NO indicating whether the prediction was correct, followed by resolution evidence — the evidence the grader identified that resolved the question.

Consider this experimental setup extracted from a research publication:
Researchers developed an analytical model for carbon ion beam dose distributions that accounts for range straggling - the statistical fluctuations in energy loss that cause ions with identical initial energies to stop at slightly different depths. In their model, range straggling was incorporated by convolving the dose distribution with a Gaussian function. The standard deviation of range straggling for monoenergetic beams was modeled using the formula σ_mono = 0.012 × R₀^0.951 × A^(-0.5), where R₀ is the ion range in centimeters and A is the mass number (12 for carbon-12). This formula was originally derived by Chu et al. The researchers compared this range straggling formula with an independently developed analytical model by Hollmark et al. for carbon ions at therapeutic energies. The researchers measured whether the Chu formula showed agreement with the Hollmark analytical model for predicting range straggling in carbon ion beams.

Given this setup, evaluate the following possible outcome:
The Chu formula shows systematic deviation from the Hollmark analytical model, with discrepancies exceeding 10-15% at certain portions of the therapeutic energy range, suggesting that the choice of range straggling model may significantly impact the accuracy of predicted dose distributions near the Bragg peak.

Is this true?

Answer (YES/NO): NO